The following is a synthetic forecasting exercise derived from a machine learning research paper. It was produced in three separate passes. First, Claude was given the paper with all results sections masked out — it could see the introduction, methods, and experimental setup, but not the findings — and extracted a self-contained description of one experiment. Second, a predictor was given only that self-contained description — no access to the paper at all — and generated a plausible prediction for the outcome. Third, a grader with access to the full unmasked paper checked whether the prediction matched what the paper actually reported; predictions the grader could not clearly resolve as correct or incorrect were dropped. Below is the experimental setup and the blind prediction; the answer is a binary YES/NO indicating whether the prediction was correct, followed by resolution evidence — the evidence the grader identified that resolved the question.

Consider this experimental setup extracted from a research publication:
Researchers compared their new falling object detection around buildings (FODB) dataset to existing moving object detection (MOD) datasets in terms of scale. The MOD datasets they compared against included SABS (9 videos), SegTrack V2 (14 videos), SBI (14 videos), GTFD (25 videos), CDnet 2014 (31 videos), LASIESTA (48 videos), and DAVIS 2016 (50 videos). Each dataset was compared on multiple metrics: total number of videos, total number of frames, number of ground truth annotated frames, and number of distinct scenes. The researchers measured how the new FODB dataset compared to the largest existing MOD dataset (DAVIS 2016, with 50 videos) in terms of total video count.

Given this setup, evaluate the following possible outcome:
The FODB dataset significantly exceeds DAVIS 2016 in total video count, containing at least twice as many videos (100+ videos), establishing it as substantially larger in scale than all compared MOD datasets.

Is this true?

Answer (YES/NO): YES